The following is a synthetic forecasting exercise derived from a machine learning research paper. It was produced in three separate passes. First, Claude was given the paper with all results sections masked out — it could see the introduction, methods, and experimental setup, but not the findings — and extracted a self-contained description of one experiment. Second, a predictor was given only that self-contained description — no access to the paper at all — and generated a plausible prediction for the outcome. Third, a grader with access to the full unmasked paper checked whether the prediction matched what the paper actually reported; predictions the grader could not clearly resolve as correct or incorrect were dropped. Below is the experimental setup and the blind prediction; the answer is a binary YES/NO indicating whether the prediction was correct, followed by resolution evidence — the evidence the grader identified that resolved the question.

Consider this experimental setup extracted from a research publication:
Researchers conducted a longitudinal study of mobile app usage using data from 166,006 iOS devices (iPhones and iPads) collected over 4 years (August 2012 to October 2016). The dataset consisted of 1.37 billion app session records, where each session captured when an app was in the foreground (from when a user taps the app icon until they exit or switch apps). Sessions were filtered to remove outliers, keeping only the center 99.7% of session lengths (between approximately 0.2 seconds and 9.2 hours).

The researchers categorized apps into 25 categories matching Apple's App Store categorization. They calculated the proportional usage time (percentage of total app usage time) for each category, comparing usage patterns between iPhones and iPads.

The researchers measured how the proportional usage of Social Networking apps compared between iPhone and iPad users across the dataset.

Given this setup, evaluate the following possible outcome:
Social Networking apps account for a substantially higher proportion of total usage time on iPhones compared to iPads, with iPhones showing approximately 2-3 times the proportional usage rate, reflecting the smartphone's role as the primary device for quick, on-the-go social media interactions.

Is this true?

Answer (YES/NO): NO